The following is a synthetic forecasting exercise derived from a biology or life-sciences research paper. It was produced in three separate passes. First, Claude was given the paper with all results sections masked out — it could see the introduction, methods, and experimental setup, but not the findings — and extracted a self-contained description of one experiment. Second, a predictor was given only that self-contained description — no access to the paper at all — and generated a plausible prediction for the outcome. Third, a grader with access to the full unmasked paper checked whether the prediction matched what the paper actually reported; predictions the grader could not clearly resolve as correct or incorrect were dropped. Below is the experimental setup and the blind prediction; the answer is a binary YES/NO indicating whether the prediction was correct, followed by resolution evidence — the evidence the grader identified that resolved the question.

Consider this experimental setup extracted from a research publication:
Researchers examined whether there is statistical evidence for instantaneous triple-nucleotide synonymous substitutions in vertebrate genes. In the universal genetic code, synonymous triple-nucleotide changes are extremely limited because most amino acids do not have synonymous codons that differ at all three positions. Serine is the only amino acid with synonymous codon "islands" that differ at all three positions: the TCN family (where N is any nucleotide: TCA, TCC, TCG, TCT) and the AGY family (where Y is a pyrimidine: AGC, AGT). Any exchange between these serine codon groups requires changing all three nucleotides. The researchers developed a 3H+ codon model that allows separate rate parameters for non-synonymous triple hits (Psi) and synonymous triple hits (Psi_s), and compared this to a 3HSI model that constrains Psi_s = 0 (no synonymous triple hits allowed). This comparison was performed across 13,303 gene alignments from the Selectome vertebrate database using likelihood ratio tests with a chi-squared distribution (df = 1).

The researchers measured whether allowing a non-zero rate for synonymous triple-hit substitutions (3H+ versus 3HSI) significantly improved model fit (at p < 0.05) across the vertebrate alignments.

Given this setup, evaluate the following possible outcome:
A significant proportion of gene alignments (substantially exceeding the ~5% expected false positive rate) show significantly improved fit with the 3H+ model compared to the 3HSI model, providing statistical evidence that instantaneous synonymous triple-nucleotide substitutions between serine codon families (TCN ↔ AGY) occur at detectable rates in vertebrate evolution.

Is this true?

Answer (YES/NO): YES